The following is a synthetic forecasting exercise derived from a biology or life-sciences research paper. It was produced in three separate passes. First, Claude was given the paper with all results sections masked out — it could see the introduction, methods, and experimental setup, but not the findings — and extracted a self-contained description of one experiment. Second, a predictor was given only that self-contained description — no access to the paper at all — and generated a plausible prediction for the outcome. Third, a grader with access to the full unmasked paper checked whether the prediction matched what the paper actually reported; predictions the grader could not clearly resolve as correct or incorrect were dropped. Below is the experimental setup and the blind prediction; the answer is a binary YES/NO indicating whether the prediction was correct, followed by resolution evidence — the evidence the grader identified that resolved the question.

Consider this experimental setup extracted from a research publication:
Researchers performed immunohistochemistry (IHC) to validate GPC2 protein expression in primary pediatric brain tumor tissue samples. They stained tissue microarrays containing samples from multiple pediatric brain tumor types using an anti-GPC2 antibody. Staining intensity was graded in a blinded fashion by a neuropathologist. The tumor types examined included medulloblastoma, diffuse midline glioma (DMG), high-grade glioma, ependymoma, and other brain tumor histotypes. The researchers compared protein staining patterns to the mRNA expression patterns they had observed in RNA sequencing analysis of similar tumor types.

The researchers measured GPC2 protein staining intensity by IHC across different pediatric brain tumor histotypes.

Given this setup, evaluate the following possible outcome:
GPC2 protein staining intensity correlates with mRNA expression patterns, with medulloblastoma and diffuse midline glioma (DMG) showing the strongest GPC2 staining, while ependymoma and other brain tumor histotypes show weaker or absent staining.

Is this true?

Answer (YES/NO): NO